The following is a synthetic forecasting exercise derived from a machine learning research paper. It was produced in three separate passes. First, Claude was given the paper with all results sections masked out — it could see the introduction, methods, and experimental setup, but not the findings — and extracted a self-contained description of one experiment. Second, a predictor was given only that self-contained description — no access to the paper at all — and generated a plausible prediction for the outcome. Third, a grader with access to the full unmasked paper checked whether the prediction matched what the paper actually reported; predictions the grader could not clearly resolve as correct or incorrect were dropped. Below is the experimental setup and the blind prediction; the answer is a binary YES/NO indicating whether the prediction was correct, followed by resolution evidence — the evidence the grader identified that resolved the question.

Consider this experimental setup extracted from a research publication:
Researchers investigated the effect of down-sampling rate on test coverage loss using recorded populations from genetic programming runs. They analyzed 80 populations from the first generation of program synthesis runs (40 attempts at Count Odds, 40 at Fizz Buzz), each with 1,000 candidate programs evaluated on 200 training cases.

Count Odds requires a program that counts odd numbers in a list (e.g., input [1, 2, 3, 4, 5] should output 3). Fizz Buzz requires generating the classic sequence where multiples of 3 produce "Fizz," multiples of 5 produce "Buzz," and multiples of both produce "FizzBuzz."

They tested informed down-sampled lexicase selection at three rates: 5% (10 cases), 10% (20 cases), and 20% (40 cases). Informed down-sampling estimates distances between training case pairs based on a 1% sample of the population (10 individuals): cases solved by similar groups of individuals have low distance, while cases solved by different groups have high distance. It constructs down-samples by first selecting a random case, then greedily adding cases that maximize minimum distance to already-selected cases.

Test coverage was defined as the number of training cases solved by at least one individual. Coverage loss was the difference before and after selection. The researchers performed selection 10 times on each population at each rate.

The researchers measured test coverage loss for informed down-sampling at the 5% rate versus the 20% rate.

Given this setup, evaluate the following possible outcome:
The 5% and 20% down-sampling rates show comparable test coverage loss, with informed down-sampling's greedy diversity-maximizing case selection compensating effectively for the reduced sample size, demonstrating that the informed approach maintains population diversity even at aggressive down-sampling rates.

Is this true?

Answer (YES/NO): NO